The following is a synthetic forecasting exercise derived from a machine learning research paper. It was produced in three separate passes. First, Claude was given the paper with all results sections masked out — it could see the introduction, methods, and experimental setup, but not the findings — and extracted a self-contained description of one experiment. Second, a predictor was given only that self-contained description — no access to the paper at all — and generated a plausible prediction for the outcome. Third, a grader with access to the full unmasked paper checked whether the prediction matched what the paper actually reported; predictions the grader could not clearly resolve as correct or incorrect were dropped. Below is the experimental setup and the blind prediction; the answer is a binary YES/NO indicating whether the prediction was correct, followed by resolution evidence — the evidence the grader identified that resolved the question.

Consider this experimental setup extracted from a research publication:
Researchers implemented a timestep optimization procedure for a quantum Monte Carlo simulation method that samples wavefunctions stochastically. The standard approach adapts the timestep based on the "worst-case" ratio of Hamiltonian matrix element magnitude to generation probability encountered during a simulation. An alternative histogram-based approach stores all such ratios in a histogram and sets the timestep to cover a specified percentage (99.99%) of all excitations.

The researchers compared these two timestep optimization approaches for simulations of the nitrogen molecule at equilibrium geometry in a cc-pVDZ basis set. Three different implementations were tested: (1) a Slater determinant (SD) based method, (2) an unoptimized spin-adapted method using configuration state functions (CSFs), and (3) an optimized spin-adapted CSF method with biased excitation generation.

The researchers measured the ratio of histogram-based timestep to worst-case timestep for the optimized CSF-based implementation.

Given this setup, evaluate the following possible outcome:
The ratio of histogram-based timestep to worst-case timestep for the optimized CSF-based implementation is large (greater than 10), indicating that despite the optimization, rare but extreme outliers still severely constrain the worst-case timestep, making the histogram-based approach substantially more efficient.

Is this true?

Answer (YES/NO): YES